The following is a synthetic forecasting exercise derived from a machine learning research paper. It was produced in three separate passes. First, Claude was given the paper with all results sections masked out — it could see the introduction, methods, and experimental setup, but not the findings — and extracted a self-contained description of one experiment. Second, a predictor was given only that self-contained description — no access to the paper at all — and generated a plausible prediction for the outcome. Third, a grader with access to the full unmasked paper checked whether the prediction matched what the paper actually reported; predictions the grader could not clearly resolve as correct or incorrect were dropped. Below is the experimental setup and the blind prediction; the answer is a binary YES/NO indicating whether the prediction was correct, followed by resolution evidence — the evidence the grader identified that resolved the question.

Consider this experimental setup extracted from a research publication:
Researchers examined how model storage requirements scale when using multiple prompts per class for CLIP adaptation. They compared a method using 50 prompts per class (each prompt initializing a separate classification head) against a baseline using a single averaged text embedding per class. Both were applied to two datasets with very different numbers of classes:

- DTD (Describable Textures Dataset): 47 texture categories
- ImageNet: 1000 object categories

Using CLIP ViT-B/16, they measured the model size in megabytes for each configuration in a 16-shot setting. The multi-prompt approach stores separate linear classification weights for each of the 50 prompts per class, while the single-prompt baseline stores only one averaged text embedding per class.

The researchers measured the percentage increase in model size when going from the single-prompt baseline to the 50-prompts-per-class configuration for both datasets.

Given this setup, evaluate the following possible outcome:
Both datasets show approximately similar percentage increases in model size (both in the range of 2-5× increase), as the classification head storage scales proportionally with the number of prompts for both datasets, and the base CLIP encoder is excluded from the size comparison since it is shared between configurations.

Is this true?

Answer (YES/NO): NO